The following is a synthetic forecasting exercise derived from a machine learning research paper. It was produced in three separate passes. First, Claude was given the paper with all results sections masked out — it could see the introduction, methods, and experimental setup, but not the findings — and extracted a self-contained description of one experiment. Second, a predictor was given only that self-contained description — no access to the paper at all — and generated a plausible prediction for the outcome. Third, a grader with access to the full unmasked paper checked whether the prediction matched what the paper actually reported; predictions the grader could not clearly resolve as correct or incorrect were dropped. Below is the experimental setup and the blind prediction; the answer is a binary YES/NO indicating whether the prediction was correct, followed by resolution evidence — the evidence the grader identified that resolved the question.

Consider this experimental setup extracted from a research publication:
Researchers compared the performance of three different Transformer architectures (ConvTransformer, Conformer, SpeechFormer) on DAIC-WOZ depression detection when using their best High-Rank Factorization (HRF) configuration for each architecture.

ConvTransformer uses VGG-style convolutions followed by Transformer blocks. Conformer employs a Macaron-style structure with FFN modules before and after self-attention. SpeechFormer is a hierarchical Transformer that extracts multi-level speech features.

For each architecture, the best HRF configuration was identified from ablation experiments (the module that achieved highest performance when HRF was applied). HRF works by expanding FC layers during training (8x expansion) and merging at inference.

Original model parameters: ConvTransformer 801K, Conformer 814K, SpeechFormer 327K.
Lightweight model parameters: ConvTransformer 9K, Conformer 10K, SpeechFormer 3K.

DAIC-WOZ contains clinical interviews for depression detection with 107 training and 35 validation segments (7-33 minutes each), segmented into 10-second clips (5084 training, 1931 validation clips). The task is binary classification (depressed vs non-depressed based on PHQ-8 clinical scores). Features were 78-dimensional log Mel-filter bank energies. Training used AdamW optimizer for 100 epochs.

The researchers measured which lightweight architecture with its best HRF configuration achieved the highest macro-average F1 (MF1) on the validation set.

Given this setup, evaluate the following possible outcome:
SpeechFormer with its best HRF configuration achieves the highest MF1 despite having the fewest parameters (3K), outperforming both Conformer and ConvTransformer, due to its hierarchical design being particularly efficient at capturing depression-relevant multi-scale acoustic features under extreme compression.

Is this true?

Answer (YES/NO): YES